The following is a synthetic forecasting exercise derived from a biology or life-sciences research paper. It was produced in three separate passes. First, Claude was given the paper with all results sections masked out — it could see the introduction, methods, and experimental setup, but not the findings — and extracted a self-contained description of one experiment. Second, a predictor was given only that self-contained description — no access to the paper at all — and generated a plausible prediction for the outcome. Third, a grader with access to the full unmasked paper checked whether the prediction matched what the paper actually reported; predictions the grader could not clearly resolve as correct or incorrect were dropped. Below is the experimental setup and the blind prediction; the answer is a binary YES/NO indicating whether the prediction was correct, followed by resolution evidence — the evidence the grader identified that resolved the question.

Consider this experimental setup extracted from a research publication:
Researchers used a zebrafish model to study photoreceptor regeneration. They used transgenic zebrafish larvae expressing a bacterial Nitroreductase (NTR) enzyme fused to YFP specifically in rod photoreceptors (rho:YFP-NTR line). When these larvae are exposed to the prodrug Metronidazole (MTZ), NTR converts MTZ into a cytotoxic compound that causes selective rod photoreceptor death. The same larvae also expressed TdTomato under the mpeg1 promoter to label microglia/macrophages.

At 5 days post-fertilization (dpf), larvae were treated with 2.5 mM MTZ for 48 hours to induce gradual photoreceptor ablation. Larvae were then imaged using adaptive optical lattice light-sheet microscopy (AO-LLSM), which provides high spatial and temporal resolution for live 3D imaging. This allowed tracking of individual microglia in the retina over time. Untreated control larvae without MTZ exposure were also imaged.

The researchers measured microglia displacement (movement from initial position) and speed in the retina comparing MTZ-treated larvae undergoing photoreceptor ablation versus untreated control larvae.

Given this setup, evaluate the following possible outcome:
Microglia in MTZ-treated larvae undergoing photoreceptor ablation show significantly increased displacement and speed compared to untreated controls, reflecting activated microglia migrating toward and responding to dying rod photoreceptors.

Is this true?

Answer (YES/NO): YES